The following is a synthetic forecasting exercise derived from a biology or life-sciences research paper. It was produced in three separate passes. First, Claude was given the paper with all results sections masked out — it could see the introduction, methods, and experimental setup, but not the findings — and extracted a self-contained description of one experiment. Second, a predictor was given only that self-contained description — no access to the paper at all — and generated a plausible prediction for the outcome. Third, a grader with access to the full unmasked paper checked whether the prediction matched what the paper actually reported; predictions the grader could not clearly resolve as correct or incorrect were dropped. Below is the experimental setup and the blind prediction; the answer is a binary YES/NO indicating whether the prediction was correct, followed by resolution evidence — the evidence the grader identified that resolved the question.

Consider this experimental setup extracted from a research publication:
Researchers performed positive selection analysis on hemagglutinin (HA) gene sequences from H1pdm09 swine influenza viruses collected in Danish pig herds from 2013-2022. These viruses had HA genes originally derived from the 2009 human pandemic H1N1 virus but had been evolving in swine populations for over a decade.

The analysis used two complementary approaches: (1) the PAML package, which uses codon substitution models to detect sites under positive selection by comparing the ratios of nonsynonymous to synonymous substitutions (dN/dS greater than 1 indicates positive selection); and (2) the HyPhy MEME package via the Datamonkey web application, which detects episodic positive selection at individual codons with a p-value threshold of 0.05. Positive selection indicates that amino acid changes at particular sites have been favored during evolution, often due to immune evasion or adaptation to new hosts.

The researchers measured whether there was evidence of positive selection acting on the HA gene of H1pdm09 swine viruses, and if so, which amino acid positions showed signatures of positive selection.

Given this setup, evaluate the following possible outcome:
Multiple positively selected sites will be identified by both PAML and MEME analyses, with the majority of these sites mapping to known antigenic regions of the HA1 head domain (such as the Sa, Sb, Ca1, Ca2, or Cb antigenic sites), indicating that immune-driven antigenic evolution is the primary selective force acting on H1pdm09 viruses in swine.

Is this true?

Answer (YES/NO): YES